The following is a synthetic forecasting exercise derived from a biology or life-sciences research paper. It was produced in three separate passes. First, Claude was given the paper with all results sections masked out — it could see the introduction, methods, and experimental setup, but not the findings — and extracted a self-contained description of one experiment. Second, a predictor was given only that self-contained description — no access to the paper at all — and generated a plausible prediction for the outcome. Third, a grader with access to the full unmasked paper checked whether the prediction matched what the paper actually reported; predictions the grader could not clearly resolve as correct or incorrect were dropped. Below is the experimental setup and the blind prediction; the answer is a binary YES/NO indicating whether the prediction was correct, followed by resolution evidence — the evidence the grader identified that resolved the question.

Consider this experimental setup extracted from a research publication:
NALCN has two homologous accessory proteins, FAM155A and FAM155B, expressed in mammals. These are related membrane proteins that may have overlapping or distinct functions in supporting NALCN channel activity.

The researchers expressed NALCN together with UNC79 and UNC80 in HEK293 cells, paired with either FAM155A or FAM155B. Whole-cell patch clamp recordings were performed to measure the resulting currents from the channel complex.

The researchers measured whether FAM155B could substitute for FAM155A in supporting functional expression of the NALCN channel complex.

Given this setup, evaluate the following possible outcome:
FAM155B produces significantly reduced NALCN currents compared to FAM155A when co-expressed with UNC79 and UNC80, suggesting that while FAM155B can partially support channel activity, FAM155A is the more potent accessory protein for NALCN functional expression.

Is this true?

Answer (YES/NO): NO